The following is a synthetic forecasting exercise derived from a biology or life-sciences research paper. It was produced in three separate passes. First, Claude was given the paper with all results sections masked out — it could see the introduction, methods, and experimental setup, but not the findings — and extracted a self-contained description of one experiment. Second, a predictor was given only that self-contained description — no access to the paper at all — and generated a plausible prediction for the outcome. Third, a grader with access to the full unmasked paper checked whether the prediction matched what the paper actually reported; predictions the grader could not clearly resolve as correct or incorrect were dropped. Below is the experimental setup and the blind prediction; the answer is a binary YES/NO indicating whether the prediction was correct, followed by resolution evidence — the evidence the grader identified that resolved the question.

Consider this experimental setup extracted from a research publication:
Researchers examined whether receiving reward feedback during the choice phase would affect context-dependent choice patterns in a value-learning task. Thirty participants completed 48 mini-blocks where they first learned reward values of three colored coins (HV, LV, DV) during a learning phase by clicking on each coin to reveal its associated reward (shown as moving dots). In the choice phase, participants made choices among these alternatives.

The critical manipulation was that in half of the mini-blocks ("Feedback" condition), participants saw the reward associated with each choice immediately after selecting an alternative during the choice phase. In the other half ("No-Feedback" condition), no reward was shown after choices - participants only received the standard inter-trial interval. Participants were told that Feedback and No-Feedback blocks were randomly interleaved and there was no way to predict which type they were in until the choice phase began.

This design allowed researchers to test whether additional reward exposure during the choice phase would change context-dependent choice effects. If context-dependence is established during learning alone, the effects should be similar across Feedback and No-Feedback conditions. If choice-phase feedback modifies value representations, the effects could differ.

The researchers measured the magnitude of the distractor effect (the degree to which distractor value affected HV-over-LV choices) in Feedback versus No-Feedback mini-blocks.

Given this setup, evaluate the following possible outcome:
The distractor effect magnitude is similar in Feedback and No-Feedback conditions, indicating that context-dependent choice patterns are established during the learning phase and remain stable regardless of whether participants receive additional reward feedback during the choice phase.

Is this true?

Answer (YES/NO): YES